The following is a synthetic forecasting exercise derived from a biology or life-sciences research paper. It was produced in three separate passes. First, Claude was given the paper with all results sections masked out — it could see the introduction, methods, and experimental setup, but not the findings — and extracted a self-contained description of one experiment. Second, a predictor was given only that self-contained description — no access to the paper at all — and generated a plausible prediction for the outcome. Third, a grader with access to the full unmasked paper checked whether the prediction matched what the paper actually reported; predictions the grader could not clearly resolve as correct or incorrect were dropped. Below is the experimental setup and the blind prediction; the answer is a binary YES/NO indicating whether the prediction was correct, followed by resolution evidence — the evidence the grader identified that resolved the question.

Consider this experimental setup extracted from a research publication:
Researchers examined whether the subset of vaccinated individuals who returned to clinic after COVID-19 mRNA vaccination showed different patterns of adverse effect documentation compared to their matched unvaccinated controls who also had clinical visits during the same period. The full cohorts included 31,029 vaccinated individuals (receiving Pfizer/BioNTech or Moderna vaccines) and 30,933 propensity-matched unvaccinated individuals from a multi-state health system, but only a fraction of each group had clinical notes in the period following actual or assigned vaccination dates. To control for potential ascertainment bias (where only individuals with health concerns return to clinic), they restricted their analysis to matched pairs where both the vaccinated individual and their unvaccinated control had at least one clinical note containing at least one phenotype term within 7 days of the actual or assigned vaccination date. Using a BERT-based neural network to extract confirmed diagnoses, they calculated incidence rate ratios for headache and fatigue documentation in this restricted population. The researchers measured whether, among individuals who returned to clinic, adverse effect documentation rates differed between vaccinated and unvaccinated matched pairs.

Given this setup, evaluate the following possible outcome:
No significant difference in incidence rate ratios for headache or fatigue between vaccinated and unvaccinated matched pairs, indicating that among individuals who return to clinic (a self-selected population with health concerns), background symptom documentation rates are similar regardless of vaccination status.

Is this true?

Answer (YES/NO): YES